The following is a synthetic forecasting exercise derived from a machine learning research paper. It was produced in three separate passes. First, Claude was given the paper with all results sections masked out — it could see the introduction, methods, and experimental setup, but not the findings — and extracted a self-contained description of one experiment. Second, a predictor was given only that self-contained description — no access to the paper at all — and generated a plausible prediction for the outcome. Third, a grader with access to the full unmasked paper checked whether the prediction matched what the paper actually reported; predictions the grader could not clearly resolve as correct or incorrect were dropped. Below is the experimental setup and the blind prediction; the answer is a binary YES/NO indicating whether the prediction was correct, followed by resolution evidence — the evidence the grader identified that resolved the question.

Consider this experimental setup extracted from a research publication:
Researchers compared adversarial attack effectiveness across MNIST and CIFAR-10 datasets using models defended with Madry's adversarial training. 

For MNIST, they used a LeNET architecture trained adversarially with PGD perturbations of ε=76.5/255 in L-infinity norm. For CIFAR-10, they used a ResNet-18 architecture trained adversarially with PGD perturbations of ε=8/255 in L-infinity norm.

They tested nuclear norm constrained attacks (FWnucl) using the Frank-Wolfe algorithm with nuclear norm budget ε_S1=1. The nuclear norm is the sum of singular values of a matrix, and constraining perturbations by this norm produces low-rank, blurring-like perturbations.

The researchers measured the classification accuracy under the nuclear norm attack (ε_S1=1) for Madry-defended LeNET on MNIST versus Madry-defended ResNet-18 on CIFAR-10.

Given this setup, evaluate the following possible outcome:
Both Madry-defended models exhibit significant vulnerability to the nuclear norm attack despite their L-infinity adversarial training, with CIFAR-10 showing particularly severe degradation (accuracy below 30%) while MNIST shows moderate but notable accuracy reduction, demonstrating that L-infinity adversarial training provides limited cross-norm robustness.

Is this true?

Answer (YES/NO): NO